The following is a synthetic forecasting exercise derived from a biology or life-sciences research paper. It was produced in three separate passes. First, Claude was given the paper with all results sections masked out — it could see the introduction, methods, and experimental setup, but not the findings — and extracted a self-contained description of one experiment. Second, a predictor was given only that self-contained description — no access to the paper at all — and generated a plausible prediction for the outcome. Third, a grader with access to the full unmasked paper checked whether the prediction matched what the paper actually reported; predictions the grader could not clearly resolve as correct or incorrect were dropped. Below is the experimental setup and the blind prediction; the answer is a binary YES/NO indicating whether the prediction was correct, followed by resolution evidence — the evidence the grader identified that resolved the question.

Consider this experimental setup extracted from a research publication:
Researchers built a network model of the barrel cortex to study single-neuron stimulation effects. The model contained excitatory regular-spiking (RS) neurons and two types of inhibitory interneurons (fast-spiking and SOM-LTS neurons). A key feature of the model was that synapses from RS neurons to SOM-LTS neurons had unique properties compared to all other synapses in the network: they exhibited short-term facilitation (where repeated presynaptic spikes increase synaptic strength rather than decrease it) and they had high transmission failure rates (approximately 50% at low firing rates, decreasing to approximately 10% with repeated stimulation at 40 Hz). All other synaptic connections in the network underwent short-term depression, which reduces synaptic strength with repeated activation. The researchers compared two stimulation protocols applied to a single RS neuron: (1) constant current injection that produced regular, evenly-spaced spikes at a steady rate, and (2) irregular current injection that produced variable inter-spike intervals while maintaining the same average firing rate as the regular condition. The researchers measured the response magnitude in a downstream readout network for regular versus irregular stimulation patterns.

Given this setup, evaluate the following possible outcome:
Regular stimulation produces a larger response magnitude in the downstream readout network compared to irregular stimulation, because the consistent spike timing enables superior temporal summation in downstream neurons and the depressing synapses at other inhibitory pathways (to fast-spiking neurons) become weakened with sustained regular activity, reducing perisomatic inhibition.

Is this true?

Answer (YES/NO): NO